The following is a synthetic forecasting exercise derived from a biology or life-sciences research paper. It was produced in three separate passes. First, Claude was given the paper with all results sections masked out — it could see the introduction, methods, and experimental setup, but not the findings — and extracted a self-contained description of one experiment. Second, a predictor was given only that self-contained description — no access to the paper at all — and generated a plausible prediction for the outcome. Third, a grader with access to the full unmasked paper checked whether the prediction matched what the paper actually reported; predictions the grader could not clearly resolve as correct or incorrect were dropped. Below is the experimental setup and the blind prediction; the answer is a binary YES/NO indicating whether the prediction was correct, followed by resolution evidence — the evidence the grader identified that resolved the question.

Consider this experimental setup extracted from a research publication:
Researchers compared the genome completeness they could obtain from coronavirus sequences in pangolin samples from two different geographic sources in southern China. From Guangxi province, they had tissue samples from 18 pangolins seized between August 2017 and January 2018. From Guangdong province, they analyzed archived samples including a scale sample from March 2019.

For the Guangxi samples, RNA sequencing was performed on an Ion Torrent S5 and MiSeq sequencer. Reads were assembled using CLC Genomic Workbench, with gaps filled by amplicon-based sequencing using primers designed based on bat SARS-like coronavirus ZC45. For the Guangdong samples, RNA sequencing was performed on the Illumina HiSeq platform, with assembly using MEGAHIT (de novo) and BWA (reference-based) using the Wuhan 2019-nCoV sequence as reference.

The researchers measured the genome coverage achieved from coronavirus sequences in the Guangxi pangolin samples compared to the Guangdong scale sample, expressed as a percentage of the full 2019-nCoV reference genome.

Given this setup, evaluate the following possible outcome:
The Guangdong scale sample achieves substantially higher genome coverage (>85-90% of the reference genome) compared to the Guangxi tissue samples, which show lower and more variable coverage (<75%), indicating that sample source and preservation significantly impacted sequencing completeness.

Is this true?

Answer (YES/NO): NO